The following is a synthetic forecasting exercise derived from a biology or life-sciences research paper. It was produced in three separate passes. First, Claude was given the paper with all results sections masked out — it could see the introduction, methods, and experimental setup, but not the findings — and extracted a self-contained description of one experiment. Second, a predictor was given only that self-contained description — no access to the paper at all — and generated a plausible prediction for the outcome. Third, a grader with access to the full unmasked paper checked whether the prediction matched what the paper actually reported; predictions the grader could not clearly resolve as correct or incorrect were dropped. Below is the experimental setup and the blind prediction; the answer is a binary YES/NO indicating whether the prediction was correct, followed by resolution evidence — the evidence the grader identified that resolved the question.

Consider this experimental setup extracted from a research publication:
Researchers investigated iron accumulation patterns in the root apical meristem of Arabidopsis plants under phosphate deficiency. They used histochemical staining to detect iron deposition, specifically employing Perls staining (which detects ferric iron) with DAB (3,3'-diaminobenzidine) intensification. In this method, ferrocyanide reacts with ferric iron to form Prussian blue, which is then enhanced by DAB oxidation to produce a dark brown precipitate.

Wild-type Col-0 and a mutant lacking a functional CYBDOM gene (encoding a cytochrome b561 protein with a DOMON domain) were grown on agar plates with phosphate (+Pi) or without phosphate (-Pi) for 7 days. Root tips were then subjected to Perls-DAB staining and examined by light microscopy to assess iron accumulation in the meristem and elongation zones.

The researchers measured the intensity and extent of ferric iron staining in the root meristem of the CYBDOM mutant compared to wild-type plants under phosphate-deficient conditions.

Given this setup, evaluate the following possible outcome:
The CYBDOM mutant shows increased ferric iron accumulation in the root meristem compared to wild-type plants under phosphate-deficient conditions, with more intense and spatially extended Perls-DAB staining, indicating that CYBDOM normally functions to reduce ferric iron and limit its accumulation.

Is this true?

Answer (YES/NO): YES